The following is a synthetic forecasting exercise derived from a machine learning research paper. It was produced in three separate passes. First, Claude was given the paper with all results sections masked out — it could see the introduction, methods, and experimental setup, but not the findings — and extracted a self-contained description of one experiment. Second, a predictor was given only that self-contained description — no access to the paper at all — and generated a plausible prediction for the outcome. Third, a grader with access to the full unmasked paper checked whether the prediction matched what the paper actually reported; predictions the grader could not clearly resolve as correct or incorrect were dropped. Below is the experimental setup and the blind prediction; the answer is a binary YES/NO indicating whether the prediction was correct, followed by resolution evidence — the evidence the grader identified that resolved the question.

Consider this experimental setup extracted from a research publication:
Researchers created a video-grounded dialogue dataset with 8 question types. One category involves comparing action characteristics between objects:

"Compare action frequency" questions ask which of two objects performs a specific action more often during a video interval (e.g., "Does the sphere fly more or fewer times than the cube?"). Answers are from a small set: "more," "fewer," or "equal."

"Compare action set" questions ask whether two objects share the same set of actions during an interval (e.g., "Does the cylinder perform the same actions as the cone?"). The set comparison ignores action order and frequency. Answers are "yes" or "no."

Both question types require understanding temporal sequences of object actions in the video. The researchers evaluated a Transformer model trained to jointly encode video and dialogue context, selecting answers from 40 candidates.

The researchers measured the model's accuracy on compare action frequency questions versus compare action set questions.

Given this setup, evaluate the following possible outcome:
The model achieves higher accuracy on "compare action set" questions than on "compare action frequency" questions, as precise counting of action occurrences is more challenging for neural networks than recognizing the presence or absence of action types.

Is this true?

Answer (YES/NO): NO